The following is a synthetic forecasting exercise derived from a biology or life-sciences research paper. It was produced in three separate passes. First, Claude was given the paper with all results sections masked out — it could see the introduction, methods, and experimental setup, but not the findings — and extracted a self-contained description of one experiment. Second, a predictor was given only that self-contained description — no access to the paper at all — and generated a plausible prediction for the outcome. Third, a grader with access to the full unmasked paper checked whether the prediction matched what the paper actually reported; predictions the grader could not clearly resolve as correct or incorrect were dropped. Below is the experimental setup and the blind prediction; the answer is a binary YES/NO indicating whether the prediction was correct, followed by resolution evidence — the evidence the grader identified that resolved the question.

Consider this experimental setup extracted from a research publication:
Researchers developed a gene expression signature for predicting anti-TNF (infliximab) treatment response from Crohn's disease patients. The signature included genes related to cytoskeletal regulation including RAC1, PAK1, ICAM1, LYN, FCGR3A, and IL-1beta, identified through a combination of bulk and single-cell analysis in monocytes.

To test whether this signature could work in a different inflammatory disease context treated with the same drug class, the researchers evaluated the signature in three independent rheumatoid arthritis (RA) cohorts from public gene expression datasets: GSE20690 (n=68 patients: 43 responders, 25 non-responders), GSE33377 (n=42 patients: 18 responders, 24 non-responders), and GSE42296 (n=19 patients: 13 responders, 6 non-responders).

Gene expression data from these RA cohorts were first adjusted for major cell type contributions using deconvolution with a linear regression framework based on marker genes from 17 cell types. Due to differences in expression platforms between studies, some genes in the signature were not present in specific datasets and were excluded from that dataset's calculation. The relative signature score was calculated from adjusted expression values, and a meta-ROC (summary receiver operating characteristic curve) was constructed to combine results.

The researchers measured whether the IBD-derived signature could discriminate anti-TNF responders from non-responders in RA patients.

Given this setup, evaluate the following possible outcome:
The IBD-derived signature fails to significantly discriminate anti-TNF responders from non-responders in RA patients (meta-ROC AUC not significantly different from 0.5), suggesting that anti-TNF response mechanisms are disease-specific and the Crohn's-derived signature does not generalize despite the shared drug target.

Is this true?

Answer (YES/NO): NO